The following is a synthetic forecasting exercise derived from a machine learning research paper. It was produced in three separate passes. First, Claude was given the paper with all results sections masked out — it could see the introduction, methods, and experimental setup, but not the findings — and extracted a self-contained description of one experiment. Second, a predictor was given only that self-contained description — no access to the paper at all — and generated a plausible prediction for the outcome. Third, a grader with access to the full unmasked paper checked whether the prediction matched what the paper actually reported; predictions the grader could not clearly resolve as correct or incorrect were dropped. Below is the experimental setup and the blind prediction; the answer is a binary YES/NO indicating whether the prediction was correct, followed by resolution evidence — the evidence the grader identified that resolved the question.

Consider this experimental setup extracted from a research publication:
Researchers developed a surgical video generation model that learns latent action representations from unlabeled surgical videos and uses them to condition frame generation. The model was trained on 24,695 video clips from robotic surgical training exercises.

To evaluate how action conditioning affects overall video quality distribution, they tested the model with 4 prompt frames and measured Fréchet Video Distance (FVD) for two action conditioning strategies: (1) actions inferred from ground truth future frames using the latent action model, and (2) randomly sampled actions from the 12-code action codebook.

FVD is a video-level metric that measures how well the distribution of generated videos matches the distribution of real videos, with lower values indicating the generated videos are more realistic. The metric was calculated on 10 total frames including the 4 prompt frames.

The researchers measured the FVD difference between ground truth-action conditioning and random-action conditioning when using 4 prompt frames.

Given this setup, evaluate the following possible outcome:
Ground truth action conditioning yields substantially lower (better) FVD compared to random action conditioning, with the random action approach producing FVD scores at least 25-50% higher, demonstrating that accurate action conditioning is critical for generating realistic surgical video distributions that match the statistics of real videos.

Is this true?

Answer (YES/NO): NO